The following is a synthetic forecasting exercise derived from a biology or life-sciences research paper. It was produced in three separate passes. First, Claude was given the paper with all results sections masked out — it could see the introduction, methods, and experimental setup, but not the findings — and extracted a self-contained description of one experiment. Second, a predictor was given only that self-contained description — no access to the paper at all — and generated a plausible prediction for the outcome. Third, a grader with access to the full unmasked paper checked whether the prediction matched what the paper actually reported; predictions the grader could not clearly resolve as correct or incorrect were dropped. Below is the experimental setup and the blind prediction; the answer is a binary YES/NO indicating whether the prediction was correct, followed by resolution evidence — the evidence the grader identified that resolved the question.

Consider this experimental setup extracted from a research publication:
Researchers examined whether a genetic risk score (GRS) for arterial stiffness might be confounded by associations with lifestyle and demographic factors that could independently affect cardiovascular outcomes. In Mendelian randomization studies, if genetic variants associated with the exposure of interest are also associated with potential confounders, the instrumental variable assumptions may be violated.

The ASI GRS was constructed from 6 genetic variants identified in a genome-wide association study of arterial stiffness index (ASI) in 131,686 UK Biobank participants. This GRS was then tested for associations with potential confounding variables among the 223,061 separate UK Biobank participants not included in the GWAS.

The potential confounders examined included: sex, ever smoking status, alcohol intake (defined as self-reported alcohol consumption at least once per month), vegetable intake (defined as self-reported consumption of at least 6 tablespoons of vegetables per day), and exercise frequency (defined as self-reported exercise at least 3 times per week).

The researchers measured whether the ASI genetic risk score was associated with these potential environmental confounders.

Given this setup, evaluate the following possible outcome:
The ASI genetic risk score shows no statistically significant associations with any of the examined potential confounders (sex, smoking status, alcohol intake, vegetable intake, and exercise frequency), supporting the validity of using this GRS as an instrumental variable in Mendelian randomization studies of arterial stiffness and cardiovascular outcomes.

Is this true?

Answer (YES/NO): YES